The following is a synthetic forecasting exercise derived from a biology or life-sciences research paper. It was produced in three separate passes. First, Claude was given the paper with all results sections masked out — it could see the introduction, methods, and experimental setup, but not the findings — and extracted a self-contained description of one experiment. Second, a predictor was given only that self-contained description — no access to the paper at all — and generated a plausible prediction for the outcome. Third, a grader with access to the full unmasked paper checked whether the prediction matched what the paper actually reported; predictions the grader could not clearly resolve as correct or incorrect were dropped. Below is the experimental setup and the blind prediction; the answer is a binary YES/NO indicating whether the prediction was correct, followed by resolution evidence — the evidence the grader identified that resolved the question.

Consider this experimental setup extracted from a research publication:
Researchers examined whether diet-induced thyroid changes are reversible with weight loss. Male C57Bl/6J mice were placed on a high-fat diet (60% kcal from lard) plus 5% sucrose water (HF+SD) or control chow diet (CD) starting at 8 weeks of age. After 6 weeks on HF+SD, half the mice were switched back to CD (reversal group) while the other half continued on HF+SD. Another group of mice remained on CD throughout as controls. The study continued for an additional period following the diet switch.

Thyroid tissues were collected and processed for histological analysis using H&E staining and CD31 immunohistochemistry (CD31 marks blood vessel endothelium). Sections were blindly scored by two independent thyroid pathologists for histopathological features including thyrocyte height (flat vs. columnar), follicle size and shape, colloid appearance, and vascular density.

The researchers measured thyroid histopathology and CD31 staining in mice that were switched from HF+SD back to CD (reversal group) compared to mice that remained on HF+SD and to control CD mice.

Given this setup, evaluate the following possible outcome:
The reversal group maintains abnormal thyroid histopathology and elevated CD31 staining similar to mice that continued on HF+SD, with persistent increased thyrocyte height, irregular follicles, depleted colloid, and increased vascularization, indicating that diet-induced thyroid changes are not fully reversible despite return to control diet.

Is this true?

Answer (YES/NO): NO